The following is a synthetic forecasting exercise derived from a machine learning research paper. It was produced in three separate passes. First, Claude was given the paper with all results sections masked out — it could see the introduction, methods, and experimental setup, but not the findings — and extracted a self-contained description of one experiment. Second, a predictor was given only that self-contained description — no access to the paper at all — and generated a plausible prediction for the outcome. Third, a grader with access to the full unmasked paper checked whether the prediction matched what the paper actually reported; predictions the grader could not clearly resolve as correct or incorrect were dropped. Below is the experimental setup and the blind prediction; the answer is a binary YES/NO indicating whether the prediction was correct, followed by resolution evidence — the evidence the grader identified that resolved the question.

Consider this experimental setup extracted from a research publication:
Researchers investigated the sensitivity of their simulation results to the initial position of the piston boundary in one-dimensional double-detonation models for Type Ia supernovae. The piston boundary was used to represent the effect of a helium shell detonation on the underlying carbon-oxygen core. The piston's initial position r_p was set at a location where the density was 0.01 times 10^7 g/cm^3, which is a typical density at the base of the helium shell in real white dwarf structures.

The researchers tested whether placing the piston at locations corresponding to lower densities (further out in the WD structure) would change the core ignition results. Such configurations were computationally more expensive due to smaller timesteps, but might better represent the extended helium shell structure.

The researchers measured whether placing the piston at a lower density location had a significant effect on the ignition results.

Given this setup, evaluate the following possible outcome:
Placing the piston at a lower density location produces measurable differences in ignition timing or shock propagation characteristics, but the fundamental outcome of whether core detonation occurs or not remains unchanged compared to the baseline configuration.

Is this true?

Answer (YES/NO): YES